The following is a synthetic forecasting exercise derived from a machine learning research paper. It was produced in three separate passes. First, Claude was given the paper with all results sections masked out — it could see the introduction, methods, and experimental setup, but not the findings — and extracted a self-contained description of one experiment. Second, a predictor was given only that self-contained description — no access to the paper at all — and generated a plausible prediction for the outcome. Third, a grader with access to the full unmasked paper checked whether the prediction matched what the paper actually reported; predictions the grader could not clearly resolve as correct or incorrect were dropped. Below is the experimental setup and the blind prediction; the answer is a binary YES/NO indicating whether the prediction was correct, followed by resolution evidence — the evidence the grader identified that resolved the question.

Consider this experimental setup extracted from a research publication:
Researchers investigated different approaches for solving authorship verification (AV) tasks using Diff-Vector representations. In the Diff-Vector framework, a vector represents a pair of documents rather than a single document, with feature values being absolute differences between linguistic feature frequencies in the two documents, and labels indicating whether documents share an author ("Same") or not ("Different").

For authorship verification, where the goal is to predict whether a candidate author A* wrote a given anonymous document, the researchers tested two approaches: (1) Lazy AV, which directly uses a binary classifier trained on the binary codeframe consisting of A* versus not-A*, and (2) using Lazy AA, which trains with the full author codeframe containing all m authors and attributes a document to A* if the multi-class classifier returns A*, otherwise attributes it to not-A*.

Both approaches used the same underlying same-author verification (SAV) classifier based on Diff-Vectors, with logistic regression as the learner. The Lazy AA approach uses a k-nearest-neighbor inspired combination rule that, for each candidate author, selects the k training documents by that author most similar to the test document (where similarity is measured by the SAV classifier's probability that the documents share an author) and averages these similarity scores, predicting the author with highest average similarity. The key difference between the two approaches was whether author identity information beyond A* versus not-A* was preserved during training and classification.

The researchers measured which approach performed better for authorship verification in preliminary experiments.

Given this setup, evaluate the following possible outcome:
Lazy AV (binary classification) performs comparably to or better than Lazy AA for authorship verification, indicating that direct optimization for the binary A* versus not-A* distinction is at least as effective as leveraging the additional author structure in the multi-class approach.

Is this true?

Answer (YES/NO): NO